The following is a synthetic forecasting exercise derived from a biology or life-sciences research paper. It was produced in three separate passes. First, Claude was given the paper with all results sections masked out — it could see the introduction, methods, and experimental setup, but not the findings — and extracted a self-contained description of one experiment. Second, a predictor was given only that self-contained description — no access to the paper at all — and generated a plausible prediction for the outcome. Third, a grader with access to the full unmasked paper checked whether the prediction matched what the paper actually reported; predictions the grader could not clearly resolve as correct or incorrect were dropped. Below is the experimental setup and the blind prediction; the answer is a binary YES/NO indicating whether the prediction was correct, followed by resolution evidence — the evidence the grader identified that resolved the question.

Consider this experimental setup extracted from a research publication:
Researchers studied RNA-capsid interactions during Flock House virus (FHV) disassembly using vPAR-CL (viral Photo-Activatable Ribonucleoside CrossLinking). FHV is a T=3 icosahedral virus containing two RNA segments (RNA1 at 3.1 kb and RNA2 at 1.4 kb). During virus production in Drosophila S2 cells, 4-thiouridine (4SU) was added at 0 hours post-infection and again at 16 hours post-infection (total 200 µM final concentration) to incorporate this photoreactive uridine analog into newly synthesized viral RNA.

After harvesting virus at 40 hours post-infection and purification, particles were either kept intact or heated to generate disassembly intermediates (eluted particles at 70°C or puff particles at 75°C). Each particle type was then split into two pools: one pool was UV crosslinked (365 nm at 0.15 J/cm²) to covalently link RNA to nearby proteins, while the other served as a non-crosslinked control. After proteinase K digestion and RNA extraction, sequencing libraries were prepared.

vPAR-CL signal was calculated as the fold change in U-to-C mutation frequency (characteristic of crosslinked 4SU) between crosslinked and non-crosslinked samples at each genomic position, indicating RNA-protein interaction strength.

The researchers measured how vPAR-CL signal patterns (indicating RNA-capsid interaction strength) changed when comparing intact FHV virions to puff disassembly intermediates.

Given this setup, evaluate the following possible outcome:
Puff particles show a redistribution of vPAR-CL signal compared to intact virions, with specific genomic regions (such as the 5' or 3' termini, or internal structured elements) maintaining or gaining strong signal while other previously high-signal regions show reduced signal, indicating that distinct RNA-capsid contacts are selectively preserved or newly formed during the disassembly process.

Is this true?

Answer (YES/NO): YES